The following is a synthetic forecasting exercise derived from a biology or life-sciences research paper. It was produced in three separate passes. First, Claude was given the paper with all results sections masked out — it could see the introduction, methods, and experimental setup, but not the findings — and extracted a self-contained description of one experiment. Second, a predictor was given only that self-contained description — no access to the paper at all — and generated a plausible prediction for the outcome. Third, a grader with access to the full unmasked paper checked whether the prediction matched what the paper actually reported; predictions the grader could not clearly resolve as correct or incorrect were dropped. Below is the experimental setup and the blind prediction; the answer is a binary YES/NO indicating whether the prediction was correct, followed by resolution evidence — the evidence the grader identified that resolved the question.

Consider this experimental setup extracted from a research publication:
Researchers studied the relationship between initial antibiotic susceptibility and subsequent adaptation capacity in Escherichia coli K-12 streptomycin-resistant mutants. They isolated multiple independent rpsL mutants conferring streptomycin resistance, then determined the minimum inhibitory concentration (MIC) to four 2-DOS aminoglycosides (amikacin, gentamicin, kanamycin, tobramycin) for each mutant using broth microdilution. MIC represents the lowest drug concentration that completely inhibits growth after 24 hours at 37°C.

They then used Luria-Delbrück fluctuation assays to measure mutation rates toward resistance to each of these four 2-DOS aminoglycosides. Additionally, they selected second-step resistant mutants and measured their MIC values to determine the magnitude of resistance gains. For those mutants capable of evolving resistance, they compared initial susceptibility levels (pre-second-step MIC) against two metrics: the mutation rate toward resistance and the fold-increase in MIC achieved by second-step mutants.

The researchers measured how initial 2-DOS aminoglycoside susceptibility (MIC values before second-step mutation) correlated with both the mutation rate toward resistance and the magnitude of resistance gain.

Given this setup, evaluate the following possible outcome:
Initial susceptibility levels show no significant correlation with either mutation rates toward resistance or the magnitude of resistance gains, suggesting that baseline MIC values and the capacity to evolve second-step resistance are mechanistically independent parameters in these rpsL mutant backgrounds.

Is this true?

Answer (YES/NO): NO